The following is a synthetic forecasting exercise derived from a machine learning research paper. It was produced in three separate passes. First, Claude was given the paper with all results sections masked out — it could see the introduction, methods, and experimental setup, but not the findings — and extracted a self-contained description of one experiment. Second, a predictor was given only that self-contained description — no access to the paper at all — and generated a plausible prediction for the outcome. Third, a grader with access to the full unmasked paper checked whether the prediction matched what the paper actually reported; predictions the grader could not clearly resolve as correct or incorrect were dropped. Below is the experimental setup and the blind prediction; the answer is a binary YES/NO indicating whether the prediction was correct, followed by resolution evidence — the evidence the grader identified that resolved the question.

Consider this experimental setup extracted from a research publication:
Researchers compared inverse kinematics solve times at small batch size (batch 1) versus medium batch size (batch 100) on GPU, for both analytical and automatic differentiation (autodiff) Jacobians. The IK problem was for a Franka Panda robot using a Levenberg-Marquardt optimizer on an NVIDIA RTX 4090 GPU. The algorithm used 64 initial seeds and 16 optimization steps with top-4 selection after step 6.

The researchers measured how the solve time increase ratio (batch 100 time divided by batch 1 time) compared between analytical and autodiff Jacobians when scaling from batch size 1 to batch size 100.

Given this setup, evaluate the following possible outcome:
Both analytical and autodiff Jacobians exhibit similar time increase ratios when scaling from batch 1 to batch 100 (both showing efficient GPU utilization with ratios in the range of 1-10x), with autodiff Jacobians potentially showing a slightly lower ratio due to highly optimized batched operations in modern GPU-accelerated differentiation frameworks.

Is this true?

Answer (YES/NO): NO